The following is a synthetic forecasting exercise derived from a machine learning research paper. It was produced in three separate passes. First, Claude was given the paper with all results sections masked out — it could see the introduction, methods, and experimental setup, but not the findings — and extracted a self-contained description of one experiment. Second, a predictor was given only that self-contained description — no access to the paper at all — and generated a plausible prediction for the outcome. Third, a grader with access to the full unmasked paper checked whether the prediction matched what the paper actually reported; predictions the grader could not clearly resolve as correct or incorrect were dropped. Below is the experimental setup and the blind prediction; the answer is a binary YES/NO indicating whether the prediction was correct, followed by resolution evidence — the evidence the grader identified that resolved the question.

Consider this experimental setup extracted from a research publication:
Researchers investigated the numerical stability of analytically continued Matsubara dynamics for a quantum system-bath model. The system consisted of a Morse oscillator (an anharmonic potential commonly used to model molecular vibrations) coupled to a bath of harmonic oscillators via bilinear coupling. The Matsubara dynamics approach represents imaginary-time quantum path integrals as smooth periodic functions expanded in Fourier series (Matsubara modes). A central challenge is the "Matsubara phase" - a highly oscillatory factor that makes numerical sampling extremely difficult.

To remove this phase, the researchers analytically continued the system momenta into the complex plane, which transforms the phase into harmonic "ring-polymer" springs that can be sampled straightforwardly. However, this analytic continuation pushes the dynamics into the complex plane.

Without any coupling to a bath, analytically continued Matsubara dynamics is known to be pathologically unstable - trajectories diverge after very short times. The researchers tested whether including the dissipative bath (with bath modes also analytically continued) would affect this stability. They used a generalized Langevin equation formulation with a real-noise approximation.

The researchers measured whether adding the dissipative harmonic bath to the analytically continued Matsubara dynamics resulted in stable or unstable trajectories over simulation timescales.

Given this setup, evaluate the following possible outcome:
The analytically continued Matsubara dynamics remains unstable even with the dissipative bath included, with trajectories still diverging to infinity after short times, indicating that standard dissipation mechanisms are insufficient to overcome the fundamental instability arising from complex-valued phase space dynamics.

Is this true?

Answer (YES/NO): NO